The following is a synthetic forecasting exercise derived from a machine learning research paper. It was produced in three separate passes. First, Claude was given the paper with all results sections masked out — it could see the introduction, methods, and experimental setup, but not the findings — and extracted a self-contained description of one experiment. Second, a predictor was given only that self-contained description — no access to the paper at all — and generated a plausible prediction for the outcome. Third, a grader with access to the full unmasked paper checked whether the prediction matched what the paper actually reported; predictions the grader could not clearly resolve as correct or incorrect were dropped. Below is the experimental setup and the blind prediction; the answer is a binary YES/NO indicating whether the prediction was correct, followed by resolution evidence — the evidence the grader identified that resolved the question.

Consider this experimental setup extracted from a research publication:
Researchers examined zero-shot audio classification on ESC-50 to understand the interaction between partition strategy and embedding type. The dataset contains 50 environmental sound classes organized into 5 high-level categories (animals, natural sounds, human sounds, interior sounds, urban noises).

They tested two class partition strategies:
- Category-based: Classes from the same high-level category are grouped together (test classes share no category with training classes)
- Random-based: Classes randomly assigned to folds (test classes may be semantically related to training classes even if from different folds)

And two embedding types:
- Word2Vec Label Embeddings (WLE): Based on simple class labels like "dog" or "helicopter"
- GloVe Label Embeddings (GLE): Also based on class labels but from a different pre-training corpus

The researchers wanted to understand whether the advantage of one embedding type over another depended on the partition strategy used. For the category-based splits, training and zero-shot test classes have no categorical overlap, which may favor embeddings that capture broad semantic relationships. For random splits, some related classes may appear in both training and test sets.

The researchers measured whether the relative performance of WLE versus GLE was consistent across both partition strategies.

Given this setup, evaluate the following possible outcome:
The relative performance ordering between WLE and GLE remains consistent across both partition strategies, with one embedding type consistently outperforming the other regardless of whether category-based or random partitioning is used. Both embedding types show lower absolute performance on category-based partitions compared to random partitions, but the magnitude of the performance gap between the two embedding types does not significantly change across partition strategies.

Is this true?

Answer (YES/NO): NO